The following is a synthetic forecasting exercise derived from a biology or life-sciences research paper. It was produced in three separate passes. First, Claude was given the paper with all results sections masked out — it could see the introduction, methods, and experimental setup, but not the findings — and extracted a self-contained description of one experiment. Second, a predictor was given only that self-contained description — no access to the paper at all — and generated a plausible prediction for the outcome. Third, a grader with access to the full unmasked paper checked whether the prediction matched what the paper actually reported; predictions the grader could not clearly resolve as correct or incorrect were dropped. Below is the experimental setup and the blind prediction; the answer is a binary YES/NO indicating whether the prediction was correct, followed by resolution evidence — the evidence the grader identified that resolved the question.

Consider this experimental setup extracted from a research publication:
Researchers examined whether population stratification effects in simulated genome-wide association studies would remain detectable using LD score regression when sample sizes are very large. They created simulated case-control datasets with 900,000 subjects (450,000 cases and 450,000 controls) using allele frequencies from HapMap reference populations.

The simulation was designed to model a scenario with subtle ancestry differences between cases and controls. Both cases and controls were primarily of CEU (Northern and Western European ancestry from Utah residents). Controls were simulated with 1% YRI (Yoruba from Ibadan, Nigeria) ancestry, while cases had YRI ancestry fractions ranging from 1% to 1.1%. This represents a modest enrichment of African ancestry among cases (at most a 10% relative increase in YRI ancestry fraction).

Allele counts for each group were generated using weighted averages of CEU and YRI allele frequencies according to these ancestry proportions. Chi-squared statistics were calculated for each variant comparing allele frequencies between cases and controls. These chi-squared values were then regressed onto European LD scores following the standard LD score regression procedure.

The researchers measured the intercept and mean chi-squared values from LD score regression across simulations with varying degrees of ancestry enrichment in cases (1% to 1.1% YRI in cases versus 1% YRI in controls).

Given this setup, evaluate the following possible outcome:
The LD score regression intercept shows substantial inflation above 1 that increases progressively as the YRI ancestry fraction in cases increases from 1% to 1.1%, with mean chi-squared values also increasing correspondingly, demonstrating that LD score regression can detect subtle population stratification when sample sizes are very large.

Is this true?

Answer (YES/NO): NO